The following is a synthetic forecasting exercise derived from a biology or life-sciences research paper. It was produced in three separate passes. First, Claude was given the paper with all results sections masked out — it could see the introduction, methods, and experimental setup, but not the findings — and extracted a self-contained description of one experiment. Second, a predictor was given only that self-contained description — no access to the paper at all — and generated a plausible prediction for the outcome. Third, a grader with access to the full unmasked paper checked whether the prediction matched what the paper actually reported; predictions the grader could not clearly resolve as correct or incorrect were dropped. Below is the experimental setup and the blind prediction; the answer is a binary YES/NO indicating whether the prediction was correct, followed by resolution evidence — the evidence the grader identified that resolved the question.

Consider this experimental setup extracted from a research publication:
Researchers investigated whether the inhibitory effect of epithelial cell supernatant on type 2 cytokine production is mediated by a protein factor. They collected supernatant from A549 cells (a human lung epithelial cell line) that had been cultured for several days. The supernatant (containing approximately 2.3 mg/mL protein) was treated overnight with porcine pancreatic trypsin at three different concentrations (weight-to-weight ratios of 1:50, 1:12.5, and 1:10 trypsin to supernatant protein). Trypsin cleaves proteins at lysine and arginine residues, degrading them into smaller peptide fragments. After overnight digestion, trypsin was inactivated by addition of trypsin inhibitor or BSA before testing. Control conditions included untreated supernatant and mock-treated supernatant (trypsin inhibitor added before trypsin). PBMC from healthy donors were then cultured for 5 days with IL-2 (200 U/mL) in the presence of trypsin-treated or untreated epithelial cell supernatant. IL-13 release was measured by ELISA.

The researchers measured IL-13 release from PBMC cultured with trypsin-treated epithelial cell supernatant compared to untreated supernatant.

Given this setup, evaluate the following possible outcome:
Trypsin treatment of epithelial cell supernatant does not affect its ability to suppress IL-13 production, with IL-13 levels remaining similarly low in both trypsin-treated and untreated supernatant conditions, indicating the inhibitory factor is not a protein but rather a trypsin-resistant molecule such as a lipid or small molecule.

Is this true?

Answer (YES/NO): YES